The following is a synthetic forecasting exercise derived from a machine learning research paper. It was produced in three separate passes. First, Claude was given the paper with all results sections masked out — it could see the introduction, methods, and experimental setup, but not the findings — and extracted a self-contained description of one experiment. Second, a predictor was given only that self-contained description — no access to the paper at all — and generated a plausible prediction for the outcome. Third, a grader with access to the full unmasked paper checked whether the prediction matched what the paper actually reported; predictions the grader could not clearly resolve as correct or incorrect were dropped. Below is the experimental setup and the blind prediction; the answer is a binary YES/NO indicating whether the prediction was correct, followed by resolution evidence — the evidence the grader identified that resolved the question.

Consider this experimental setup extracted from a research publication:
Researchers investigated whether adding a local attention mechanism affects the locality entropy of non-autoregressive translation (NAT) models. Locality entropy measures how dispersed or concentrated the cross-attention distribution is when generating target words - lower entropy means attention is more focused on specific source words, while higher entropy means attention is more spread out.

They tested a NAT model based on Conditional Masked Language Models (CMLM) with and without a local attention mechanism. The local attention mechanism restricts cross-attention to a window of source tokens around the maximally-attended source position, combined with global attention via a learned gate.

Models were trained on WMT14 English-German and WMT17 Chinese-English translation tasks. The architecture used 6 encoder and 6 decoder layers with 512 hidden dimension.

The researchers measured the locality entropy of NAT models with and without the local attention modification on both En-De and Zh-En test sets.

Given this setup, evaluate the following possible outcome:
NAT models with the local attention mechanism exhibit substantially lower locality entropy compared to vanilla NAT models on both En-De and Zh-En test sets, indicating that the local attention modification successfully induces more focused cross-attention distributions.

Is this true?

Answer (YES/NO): NO